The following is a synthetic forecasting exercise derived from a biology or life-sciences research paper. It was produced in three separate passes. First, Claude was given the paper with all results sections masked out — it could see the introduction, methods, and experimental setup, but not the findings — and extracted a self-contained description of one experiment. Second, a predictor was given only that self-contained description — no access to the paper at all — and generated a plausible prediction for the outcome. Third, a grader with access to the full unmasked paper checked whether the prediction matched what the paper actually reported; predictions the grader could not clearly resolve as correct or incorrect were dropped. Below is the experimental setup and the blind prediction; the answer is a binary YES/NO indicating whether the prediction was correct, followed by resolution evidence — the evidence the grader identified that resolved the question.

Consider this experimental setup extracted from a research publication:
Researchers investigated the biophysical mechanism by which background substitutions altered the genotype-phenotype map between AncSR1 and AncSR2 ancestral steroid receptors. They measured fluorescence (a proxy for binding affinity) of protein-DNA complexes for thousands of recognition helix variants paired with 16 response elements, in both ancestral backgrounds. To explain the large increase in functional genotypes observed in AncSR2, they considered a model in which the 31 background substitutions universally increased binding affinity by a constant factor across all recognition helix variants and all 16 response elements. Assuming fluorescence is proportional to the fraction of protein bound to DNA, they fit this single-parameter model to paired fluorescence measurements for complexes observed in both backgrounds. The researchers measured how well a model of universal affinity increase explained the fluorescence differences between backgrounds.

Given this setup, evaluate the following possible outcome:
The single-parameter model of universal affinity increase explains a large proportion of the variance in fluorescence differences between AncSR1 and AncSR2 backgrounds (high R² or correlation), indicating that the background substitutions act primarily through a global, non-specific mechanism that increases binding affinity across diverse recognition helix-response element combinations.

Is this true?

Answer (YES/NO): YES